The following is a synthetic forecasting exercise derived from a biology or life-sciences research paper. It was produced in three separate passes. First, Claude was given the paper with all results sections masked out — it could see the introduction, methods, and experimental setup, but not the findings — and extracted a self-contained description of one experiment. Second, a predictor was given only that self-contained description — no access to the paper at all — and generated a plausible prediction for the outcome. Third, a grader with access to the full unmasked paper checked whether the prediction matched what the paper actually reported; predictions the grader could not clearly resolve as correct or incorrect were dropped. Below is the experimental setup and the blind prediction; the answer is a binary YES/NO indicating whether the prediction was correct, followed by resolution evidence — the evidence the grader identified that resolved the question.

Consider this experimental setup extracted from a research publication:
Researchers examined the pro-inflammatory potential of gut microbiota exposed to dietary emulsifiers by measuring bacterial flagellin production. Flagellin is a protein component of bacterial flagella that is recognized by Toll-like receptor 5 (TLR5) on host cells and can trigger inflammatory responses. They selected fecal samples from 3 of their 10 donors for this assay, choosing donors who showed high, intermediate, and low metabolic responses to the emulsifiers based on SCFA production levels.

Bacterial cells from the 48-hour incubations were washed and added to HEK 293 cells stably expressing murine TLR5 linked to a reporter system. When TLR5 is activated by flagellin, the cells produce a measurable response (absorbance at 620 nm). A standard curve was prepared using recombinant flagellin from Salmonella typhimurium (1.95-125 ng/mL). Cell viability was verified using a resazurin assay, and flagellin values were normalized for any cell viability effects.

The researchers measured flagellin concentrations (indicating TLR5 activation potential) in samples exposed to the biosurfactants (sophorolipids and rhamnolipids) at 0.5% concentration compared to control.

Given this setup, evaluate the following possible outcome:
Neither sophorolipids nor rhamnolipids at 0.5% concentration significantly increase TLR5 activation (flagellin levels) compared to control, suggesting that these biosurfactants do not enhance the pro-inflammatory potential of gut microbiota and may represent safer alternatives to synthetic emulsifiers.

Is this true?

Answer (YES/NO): NO